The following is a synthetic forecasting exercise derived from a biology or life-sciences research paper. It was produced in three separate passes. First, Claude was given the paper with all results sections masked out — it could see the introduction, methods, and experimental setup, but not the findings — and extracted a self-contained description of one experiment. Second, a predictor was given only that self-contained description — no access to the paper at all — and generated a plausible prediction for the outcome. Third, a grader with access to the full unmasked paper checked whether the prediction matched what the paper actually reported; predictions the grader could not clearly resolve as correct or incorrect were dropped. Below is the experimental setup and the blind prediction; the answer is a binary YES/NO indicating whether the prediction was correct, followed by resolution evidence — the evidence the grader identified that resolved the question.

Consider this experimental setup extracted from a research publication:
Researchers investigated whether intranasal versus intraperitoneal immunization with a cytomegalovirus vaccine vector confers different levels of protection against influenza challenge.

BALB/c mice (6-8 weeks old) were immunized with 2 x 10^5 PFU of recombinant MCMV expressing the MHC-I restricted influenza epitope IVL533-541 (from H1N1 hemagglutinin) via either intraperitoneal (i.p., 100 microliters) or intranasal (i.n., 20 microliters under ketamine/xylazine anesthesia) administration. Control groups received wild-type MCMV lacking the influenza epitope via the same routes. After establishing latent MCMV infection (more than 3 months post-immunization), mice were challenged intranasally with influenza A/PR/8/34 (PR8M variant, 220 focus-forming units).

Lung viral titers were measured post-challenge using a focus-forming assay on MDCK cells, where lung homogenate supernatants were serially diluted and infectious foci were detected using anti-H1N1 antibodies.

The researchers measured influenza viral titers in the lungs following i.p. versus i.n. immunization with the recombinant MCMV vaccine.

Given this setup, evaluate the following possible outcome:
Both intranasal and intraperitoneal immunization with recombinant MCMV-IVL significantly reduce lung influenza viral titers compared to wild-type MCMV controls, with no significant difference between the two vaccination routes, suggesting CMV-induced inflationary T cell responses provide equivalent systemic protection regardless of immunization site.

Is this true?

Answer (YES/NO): NO